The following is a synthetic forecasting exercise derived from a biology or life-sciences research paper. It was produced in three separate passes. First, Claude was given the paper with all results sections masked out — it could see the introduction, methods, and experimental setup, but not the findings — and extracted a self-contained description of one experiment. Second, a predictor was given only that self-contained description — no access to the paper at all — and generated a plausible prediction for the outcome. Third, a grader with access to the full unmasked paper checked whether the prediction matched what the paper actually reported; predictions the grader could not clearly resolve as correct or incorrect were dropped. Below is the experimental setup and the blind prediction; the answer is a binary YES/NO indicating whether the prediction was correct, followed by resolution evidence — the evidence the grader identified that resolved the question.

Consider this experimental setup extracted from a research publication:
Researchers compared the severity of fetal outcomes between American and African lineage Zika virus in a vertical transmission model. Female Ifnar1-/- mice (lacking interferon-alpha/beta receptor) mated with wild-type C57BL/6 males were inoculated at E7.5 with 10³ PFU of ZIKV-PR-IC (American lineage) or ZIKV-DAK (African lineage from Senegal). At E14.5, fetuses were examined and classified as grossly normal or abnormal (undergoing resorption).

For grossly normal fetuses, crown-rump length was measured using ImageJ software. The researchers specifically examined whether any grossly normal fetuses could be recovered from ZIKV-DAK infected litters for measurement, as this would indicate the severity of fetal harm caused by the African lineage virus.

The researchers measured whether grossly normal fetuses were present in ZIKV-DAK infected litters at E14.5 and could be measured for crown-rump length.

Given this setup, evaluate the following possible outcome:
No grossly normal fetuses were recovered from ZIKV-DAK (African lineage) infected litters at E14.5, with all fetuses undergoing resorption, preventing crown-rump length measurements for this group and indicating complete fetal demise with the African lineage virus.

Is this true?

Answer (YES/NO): YES